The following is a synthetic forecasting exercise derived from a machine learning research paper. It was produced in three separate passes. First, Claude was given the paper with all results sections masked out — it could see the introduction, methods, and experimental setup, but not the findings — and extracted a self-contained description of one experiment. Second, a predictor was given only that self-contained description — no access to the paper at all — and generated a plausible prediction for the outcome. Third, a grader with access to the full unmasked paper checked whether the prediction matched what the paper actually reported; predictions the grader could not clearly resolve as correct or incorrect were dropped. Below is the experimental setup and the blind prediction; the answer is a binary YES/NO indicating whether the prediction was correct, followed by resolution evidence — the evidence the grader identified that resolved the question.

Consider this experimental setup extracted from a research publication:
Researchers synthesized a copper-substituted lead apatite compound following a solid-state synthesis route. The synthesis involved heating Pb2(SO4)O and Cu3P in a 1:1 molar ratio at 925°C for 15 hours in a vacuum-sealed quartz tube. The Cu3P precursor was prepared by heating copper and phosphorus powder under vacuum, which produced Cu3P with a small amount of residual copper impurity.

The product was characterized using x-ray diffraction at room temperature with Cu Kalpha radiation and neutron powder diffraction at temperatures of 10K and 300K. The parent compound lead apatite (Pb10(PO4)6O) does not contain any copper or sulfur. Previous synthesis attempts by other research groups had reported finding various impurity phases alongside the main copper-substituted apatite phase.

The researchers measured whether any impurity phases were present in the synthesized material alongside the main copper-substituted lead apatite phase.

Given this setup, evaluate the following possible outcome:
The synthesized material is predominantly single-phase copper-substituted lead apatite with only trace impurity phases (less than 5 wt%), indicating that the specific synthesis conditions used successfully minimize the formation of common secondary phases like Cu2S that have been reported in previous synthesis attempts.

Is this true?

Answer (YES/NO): NO